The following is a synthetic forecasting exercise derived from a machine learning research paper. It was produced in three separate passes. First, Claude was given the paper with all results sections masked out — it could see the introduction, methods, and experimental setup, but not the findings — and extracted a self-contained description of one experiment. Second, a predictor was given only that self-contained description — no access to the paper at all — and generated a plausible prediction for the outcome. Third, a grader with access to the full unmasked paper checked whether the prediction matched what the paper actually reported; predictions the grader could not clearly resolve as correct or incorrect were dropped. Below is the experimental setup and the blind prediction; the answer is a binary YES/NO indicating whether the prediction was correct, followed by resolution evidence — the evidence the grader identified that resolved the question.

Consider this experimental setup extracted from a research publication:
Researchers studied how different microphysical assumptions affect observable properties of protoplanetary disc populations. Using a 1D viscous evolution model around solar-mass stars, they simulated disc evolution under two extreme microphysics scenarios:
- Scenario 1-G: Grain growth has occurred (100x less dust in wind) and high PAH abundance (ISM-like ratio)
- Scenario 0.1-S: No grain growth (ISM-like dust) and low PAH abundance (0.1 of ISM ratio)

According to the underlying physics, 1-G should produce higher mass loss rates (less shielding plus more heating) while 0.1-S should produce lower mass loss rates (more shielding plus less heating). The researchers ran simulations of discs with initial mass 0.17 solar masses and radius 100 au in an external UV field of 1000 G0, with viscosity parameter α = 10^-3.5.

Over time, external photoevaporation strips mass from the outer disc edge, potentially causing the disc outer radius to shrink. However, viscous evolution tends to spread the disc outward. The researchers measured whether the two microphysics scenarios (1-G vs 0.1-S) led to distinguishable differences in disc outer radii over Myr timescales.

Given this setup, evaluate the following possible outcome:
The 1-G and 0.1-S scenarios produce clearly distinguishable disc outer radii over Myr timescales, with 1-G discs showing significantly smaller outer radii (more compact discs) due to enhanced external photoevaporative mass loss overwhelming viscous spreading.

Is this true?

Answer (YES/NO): YES